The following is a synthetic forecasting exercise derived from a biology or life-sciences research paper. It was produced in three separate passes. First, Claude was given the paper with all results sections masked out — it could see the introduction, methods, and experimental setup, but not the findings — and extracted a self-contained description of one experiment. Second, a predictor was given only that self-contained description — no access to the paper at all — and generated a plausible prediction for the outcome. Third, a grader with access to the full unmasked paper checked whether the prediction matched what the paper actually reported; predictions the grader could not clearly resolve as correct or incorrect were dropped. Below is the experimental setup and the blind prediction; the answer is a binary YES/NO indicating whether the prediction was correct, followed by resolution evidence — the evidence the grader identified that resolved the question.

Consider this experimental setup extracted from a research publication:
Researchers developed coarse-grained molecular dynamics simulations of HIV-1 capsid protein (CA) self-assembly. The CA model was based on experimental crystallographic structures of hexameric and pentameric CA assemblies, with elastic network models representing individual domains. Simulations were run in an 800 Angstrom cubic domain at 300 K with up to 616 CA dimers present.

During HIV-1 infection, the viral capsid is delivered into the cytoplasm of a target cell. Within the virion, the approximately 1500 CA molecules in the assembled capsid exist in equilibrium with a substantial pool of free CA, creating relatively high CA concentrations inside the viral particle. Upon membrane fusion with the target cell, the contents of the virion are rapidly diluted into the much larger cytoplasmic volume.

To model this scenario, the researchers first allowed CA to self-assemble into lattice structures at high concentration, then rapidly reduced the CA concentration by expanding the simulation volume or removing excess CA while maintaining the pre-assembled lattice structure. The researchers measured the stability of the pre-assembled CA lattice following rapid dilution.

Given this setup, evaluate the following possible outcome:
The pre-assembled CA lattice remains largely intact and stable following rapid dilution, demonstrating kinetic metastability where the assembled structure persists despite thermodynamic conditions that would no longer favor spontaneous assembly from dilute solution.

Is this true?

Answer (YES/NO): NO